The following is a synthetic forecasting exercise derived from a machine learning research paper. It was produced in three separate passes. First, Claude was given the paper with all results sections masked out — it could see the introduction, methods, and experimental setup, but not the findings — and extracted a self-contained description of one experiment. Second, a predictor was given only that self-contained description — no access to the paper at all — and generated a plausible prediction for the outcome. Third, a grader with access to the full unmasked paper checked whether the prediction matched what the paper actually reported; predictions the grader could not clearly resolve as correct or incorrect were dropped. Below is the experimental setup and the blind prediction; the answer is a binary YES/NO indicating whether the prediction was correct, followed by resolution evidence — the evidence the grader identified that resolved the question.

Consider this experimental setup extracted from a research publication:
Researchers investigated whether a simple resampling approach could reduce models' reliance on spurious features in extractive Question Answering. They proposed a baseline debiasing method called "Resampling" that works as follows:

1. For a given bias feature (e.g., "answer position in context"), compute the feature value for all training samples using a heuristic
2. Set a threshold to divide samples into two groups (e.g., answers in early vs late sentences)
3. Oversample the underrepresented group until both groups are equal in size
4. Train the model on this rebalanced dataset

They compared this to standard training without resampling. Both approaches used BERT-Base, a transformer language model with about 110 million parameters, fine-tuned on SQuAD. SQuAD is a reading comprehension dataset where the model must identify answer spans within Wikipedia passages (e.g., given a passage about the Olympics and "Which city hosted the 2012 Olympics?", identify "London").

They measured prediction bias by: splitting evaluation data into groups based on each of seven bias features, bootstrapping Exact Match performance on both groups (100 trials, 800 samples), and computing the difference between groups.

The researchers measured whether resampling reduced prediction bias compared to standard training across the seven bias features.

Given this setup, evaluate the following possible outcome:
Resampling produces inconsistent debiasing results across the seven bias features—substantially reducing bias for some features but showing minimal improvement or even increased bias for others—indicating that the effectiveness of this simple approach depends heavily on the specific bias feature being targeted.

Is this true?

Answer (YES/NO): NO